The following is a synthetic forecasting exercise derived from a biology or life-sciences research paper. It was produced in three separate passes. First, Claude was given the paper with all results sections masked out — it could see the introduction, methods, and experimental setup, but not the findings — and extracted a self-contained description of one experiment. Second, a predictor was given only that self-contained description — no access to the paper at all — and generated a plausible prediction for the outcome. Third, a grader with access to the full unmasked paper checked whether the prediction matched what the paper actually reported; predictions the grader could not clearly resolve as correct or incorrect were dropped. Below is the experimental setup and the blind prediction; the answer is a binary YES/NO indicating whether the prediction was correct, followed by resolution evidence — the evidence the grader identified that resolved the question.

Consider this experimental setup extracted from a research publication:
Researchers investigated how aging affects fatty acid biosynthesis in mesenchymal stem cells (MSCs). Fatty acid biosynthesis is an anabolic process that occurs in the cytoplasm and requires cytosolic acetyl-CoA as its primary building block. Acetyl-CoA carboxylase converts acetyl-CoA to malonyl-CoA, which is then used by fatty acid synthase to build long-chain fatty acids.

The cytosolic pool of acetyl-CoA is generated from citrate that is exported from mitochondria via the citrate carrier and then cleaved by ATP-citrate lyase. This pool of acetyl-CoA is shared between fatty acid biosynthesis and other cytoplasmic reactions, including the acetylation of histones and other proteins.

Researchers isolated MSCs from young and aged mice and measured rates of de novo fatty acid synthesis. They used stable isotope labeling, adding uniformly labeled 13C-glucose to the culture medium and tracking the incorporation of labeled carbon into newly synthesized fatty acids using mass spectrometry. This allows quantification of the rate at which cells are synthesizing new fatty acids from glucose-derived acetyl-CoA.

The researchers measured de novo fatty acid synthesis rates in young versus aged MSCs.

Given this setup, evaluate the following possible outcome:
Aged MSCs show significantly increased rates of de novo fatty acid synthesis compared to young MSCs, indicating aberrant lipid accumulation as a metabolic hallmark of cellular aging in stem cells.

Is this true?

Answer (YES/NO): NO